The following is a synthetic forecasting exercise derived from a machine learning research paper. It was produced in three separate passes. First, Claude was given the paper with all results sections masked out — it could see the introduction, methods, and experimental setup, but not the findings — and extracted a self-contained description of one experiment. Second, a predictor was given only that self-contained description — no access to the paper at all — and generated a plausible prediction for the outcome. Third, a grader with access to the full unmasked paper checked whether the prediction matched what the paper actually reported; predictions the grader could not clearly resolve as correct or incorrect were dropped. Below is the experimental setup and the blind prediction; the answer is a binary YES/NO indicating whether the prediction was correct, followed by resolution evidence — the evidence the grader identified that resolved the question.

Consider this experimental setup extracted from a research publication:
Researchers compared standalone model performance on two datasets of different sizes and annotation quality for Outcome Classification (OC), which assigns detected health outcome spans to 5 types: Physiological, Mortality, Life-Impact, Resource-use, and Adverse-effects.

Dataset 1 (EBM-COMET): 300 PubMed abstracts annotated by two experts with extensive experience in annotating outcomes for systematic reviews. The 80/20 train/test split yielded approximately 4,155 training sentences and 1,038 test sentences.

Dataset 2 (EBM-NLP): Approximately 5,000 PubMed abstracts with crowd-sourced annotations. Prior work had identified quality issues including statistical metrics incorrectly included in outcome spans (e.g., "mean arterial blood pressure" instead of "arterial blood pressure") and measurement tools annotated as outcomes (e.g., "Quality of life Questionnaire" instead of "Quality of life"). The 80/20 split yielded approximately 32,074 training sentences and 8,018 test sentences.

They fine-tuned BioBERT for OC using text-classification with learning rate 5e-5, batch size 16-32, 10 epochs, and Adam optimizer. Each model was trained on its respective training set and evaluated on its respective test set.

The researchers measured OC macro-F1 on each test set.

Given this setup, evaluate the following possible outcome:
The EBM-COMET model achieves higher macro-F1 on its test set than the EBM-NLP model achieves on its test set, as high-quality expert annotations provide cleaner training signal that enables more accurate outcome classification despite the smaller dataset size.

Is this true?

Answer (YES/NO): YES